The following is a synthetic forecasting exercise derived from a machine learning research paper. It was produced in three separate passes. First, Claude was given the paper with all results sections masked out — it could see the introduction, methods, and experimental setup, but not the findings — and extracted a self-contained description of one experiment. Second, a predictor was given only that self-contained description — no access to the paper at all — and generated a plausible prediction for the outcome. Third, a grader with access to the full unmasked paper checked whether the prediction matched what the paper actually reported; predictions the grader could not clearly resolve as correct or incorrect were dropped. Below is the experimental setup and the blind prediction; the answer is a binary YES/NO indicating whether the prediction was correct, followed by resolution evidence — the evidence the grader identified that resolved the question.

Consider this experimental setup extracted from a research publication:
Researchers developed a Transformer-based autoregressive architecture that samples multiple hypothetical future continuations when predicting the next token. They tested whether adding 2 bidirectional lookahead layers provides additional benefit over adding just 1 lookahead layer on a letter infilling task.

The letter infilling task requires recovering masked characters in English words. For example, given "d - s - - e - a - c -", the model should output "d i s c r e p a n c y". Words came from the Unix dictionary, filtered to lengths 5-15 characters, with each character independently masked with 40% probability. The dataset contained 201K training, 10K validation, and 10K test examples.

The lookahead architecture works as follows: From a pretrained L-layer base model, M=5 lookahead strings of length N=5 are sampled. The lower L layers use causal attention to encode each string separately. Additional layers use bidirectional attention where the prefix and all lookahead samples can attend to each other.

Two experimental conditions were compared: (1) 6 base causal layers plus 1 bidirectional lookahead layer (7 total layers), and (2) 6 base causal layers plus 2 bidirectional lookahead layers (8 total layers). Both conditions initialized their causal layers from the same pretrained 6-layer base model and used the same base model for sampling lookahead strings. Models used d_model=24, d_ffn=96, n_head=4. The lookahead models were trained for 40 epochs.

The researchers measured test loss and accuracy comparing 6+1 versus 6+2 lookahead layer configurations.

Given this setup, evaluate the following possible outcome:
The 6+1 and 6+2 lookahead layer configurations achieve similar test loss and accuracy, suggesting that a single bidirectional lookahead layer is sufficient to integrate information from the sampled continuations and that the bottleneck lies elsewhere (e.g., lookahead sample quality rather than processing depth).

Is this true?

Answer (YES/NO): YES